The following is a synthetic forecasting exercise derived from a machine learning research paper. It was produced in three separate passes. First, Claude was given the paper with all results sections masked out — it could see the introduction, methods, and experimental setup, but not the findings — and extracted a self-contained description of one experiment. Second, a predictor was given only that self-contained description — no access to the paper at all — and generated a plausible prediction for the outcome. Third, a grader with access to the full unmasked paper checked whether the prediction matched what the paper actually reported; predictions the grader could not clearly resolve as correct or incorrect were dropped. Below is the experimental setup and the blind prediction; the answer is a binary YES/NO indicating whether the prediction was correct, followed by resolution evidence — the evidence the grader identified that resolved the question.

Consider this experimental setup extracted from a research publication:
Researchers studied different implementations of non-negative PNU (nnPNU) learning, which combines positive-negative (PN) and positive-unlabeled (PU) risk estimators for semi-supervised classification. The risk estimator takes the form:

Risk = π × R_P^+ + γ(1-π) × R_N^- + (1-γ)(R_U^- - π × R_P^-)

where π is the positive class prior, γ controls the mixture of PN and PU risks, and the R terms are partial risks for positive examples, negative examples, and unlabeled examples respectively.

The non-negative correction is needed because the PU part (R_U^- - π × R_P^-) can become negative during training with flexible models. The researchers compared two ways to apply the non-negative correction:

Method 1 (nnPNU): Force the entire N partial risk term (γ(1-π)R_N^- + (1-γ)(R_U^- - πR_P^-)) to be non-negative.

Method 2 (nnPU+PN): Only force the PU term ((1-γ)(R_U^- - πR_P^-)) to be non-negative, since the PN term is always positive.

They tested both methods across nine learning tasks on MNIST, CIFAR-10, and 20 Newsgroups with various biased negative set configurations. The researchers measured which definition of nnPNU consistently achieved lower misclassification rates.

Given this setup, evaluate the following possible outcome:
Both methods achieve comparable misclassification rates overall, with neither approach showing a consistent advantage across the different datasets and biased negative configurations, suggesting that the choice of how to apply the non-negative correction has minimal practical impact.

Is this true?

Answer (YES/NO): YES